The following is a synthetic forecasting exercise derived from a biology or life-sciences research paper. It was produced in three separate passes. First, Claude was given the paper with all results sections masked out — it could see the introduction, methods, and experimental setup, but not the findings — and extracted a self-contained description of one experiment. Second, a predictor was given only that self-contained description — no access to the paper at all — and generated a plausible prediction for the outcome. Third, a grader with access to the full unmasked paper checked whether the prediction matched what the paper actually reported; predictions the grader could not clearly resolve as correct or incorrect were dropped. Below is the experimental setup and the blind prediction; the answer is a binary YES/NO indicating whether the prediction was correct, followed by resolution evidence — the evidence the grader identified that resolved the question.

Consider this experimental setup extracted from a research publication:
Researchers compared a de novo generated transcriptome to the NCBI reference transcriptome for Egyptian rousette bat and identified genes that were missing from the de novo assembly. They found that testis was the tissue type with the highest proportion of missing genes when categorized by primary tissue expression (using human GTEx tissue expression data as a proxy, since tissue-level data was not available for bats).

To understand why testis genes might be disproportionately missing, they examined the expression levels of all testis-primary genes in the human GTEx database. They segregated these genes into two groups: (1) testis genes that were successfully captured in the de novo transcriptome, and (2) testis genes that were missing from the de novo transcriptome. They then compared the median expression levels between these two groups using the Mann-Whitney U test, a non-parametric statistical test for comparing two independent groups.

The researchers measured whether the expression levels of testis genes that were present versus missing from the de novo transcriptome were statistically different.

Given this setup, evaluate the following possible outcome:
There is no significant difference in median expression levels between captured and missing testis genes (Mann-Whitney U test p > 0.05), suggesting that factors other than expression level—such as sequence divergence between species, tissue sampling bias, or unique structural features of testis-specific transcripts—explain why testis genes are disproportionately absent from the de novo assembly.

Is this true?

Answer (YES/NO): NO